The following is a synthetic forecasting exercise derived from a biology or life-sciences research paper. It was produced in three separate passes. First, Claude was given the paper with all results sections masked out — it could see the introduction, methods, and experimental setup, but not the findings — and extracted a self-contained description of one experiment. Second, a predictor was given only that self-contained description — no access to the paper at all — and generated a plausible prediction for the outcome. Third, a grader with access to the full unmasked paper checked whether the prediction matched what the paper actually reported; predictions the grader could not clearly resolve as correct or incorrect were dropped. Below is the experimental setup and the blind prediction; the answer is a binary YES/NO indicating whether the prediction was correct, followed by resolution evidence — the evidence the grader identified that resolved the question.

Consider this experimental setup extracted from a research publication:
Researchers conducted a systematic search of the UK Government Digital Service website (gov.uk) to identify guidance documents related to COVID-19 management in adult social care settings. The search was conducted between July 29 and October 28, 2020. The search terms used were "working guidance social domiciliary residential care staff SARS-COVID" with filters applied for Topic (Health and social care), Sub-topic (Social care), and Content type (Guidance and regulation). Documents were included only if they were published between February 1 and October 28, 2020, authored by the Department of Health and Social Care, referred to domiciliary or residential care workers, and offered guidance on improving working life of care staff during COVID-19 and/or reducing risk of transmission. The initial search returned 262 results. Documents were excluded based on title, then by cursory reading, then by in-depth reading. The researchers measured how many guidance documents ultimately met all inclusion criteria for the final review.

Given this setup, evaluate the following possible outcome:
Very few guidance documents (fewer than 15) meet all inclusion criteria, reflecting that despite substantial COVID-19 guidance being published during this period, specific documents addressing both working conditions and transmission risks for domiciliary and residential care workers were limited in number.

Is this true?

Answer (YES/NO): NO